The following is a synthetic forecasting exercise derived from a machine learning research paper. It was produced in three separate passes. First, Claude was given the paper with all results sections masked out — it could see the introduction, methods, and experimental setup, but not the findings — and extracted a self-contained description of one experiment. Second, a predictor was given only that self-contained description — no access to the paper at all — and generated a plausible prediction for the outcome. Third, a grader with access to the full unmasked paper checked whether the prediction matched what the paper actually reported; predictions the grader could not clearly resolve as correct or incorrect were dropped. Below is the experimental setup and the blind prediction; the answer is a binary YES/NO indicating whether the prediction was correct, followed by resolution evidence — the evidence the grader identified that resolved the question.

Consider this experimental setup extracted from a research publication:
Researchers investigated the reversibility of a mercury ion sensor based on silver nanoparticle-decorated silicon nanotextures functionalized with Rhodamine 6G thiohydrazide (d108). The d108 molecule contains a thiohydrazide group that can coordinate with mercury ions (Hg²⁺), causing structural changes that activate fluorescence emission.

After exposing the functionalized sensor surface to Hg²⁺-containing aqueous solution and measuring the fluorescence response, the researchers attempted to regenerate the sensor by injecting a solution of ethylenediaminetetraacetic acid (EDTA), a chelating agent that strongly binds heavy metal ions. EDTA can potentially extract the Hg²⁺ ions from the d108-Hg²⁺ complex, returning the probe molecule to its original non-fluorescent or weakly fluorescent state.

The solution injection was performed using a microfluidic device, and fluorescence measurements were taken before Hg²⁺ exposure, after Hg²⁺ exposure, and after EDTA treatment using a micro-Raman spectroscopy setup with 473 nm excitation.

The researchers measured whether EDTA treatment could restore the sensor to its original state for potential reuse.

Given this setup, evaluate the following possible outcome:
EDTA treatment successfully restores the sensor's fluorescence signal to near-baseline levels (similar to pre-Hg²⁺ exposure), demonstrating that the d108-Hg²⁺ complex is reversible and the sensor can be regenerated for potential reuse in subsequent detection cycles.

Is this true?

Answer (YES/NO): YES